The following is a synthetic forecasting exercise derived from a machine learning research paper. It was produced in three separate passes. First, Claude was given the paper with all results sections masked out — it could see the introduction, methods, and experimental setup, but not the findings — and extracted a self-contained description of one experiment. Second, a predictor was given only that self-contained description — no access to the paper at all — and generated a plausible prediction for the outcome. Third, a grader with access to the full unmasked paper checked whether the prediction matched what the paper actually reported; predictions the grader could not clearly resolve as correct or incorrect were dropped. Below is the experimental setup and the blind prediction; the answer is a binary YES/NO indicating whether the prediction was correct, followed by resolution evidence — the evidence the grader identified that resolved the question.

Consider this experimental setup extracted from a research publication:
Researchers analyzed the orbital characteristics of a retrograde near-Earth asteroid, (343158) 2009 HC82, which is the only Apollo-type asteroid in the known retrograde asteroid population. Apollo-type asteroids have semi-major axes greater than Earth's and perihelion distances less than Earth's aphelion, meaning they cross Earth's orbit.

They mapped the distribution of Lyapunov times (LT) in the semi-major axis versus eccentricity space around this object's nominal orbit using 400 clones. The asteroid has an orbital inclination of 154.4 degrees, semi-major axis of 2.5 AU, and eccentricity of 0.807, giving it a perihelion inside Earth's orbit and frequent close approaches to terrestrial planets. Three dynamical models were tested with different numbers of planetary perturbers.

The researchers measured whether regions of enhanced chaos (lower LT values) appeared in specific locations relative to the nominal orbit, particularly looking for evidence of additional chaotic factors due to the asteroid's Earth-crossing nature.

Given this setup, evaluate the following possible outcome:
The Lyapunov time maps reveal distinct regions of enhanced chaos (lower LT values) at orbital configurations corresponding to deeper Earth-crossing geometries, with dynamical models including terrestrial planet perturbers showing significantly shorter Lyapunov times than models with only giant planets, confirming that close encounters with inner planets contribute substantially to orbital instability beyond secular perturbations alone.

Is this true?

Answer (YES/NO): YES